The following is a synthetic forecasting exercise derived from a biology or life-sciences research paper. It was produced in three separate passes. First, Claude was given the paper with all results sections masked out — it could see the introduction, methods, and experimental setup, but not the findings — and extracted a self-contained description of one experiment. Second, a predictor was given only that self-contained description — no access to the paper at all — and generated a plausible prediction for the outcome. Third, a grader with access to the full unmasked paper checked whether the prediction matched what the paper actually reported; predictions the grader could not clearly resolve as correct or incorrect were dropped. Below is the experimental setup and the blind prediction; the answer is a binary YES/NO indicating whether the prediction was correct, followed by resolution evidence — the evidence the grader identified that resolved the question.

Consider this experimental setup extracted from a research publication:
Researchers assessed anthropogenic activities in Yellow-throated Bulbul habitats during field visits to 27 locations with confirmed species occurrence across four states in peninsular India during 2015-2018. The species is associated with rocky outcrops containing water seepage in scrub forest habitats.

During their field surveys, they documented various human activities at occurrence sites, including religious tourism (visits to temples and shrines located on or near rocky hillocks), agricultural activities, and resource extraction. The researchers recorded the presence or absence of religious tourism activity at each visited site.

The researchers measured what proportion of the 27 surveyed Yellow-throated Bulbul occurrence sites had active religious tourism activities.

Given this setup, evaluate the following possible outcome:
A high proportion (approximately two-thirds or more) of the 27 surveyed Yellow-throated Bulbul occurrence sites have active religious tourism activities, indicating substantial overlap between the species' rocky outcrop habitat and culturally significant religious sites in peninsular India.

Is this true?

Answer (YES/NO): NO